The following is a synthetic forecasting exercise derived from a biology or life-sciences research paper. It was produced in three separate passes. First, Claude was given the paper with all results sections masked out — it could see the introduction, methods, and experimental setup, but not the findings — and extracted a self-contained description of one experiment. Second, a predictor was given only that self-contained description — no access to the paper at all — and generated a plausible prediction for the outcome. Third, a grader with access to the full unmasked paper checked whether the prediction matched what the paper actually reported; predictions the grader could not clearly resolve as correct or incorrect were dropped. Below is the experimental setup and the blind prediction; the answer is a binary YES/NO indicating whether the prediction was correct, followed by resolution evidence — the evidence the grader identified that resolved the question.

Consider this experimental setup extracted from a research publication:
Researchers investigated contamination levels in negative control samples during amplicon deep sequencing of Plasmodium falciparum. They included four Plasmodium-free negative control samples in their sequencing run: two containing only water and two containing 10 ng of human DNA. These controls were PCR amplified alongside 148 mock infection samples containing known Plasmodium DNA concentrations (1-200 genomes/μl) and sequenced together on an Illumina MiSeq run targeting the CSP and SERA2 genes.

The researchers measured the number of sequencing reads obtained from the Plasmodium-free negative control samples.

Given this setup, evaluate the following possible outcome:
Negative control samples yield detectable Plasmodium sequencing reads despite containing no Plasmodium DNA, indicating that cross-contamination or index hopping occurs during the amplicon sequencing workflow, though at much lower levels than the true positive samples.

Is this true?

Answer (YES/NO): YES